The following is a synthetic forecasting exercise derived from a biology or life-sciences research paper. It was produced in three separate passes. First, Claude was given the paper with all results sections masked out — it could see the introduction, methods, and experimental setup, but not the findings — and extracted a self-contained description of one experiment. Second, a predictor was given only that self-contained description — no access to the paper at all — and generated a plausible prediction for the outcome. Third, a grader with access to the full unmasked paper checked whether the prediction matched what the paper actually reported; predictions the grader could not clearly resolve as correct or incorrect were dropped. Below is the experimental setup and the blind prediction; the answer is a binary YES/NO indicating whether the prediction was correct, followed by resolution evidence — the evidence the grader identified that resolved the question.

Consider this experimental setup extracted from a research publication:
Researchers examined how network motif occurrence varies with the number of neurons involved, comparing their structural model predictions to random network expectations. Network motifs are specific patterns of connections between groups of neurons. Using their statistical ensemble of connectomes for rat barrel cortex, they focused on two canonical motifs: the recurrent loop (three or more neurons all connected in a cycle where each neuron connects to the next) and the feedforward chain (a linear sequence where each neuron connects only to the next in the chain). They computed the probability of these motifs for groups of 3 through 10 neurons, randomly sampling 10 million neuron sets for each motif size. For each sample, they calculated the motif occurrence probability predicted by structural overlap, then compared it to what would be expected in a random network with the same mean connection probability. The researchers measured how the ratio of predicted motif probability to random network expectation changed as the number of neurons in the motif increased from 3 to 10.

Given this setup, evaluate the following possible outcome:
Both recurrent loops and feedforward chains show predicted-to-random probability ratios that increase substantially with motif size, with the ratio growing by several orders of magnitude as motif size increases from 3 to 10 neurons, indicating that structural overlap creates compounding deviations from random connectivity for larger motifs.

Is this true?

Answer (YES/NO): NO